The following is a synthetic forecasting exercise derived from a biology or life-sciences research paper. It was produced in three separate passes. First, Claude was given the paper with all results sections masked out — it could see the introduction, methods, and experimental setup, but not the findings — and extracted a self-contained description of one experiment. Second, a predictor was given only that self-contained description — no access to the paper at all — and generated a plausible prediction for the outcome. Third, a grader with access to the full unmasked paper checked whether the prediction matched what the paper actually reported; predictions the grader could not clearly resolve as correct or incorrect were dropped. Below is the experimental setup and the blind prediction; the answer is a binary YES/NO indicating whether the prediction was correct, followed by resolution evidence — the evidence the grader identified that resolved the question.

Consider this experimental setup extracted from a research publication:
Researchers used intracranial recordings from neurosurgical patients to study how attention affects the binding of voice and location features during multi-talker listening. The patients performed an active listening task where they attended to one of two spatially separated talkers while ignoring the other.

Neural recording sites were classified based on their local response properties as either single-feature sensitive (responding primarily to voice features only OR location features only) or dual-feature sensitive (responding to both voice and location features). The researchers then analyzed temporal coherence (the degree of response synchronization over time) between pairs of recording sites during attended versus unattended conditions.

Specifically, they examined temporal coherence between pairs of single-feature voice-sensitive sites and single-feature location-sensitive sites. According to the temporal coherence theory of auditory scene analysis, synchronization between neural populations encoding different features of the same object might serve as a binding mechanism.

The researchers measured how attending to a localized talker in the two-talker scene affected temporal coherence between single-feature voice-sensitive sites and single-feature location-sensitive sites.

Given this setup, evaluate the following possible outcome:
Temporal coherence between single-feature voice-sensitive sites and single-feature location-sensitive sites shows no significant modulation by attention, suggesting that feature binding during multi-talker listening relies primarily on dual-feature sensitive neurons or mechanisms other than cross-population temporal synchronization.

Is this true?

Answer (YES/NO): NO